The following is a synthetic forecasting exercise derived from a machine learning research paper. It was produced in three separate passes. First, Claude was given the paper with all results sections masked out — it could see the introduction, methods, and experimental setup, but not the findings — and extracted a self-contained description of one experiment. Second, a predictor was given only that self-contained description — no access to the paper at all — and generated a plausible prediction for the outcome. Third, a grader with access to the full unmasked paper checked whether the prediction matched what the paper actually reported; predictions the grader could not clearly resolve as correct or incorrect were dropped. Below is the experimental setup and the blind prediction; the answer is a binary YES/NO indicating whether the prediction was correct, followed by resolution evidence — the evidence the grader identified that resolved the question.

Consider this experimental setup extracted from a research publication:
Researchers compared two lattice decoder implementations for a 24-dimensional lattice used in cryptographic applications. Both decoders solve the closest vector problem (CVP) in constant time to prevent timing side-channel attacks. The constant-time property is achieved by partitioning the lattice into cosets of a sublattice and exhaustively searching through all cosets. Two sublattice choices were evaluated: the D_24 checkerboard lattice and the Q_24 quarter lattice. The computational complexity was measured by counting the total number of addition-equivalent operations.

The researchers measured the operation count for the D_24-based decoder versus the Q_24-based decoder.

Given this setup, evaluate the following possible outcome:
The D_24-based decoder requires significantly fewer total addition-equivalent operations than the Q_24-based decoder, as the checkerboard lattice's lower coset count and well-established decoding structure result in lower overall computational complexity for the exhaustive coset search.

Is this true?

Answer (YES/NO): NO